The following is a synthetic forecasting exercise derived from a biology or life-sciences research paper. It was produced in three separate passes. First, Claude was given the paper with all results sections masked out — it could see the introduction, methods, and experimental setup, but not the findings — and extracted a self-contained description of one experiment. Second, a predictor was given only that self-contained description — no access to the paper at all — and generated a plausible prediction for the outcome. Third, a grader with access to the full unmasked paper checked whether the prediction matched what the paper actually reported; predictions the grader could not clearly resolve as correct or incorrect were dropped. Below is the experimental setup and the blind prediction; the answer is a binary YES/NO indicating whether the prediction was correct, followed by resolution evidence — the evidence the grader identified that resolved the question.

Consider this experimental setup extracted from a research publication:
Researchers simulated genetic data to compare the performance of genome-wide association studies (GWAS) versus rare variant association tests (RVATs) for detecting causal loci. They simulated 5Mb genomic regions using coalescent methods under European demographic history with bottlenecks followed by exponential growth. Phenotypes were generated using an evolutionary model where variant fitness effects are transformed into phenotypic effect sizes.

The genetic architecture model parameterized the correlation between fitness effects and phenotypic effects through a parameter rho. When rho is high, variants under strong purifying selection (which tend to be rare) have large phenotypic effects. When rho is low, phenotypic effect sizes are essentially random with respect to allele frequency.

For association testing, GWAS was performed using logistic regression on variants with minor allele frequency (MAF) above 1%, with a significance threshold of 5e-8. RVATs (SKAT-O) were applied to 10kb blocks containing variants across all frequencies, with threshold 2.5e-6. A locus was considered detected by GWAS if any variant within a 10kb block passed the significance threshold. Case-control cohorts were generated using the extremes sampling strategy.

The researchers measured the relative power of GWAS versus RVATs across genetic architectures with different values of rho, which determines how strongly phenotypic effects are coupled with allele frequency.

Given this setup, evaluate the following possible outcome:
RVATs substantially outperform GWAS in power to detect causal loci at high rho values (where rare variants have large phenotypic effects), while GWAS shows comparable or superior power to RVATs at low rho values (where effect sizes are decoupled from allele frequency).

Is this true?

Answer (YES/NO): NO